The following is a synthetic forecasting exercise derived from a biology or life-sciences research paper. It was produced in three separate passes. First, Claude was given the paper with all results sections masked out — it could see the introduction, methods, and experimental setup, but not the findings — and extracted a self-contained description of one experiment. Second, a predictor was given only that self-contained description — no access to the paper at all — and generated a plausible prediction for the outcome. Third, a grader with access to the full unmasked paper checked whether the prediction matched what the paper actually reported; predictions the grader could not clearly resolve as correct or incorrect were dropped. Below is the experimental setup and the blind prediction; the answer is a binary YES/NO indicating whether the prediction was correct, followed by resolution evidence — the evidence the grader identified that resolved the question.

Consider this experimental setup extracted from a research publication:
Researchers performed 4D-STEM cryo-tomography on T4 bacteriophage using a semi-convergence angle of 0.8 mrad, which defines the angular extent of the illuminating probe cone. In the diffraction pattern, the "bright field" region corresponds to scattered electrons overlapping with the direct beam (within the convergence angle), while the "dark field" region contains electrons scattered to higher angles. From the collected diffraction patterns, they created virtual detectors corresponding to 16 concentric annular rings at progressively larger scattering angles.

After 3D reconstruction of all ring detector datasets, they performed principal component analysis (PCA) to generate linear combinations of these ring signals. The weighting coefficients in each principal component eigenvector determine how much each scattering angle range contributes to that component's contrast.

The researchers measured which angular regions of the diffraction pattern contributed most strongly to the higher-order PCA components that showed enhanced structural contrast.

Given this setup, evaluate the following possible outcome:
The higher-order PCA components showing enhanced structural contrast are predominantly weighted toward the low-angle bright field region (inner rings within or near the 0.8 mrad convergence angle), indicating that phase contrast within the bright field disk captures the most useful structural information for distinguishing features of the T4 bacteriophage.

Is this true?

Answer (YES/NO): NO